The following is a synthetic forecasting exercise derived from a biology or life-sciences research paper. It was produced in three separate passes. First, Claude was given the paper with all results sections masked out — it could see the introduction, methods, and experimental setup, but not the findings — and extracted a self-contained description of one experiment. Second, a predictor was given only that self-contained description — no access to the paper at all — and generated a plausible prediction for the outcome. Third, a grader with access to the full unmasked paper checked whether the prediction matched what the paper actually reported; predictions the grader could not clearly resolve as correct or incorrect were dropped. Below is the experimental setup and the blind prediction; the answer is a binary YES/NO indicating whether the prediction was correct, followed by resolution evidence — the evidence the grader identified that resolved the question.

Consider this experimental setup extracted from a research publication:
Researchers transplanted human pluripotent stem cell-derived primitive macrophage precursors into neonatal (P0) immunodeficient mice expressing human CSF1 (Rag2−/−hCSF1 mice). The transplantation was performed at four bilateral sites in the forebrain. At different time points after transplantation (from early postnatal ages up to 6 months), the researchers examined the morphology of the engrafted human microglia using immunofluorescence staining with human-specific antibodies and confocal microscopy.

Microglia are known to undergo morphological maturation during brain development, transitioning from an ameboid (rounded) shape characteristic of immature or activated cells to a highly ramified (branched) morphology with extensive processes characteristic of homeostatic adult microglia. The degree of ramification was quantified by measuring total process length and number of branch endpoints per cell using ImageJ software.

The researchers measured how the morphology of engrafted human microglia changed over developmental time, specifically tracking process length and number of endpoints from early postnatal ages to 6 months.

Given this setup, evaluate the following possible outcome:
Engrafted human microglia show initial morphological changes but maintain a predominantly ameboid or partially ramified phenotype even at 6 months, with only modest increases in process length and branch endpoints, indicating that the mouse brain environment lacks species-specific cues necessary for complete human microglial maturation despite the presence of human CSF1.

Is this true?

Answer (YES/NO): NO